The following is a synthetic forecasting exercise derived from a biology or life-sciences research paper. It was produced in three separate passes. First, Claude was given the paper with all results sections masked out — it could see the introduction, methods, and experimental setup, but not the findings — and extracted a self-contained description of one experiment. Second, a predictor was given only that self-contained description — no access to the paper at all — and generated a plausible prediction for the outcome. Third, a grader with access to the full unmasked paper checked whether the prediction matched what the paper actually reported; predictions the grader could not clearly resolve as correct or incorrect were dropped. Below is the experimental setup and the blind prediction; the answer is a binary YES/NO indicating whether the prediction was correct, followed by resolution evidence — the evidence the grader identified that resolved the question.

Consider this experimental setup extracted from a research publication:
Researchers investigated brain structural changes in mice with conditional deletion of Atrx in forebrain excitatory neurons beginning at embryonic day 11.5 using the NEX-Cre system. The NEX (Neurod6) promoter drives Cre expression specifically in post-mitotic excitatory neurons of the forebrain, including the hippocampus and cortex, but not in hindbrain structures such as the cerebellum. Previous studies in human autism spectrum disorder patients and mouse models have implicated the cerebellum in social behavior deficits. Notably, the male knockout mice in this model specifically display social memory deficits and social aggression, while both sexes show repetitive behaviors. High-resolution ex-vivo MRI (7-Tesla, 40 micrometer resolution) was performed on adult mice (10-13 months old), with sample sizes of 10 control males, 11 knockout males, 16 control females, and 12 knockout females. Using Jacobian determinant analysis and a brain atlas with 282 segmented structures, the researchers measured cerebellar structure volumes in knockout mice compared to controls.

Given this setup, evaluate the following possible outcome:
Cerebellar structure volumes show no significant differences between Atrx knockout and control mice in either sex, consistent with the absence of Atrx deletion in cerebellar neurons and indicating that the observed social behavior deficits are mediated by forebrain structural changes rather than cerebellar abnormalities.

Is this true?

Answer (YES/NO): NO